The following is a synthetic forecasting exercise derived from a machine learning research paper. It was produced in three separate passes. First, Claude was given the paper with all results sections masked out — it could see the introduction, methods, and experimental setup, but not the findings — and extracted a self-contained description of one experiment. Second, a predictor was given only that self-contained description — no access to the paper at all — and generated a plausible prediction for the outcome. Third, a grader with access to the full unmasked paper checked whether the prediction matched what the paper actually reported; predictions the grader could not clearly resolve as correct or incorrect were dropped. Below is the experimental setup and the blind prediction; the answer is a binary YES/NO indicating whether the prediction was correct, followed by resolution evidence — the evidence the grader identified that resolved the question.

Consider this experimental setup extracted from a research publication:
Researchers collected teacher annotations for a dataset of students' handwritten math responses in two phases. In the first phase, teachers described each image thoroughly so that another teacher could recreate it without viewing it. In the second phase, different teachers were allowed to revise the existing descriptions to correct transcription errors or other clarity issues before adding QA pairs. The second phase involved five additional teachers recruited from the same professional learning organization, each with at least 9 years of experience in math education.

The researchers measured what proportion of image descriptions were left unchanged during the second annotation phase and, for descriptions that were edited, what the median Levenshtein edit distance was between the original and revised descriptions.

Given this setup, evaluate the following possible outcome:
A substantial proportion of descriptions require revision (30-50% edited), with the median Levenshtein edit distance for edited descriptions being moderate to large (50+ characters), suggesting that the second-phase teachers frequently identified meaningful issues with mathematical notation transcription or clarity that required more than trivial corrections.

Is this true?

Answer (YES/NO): NO